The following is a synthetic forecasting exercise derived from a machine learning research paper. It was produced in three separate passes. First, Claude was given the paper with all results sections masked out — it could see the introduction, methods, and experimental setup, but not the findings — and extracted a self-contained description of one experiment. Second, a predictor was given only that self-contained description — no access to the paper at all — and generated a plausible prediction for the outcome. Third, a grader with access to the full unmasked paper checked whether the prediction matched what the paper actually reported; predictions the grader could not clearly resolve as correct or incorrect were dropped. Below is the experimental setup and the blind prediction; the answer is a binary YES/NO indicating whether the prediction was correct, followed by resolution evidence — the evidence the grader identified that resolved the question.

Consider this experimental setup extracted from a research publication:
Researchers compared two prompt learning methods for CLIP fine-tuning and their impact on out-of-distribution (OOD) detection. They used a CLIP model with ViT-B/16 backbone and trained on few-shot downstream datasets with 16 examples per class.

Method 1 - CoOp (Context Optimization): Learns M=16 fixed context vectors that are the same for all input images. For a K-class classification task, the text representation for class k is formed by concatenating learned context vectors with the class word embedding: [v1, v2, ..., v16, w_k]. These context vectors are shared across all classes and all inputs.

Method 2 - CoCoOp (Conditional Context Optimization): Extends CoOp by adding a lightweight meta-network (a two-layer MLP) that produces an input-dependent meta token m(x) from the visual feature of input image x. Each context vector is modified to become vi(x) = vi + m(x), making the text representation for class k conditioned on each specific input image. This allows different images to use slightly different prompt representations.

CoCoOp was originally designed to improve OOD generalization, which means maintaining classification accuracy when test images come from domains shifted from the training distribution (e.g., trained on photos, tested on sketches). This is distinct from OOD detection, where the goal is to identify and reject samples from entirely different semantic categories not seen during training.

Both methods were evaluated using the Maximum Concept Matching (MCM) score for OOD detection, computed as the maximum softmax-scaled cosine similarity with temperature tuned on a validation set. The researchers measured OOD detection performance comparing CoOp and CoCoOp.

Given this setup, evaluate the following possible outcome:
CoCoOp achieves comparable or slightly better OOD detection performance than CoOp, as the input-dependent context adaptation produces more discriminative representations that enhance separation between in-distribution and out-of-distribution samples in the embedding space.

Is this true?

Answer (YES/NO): YES